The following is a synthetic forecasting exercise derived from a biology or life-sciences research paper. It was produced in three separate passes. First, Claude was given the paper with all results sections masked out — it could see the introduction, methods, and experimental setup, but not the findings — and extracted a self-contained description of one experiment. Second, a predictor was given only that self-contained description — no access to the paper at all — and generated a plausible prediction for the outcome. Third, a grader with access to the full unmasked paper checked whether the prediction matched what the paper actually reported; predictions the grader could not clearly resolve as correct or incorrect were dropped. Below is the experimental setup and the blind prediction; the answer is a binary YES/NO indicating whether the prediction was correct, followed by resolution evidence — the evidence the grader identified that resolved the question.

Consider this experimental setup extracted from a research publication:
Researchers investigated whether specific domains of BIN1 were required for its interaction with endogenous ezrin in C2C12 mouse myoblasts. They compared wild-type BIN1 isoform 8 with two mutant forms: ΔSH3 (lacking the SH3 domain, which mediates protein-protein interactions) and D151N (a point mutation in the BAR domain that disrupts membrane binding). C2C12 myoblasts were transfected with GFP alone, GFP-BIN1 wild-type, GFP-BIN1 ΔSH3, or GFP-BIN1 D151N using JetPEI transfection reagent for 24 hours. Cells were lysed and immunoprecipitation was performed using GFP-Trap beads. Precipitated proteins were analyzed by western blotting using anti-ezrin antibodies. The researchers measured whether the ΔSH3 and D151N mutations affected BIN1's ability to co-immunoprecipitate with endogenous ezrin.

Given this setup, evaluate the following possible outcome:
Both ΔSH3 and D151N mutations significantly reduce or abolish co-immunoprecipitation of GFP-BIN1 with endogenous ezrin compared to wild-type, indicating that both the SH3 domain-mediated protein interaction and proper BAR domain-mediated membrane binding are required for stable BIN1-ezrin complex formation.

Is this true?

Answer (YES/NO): NO